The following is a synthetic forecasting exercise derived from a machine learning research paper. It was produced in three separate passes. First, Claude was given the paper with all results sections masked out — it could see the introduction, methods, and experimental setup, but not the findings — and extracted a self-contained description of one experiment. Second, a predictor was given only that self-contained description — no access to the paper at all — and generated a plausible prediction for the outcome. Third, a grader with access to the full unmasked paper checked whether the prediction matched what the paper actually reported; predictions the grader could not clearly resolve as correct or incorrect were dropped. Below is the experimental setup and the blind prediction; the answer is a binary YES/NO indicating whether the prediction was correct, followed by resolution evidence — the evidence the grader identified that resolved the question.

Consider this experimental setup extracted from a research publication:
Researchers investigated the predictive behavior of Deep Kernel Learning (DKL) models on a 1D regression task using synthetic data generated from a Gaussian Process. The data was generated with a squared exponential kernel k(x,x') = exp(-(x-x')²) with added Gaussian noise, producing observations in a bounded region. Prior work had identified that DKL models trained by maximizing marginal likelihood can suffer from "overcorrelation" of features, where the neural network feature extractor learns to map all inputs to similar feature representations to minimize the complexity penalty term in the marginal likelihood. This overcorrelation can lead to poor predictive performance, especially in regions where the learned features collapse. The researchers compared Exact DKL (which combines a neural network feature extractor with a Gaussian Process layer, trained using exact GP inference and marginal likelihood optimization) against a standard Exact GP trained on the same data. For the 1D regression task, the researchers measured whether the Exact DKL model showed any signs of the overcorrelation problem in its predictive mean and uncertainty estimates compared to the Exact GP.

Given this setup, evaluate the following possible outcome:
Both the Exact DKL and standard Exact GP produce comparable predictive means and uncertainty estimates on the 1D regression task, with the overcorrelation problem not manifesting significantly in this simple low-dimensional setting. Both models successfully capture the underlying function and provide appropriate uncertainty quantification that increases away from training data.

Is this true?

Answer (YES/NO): NO